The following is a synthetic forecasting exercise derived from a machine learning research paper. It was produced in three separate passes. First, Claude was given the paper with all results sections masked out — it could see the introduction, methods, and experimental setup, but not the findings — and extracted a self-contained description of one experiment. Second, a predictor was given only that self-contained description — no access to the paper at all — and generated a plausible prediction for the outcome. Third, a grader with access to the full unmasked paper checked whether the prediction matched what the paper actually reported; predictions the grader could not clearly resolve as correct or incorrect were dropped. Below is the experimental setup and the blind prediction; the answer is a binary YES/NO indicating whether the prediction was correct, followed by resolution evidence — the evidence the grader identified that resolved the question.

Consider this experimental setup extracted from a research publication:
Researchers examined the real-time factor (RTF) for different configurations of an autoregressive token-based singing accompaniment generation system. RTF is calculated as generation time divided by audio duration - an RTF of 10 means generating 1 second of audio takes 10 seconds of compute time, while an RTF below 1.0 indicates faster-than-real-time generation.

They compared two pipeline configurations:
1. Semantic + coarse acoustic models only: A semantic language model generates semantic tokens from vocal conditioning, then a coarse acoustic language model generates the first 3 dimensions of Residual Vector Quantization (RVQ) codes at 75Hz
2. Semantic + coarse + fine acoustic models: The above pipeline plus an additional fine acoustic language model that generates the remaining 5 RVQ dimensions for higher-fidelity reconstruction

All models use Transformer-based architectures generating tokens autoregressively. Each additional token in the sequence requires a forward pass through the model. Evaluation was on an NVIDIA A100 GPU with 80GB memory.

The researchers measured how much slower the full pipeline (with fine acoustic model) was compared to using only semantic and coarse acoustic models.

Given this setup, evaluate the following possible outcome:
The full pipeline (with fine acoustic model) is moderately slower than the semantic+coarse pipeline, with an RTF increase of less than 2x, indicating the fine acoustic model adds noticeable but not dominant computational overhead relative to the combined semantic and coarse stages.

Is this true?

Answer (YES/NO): NO